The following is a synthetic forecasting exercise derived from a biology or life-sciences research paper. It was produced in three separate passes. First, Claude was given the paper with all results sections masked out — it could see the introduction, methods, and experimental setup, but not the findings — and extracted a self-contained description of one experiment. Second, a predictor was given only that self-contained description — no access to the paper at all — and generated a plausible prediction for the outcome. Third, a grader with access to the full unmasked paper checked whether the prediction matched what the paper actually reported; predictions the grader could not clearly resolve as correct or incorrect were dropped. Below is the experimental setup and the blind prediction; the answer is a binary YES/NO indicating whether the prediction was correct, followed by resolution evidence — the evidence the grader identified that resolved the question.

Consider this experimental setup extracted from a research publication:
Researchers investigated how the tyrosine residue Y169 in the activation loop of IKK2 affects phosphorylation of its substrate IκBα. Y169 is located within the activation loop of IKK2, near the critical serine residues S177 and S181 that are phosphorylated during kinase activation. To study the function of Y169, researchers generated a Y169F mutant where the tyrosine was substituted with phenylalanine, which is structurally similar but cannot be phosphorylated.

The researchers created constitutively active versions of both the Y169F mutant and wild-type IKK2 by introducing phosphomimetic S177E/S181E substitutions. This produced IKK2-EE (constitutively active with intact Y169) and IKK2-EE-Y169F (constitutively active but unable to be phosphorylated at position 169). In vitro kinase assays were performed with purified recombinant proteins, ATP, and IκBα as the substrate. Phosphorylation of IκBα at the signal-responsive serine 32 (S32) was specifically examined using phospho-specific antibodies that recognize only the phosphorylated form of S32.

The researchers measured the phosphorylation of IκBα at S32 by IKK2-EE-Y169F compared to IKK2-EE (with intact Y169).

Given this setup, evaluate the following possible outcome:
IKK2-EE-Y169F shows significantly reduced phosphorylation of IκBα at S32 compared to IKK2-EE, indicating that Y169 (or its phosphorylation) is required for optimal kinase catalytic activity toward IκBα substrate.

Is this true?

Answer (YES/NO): YES